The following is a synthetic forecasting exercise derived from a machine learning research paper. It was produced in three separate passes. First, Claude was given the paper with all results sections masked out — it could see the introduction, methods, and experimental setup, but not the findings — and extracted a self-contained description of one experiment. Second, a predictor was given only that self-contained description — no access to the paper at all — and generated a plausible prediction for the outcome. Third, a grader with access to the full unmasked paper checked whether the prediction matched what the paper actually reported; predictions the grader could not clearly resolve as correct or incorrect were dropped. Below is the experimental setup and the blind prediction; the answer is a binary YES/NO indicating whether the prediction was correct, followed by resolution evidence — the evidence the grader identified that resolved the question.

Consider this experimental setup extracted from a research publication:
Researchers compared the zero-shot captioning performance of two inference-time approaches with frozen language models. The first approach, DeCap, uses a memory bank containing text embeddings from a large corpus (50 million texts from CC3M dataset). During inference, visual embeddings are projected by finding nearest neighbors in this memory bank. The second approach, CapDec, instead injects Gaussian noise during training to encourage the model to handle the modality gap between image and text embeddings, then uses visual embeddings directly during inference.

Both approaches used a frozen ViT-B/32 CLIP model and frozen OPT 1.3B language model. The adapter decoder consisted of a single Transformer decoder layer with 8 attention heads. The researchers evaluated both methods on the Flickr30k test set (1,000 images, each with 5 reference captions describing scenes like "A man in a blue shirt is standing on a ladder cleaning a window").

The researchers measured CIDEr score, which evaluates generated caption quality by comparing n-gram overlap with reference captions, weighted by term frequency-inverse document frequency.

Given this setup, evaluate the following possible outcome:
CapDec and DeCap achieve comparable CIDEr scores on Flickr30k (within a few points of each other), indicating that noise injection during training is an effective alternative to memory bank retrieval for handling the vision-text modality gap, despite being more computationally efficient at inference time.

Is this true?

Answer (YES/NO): NO